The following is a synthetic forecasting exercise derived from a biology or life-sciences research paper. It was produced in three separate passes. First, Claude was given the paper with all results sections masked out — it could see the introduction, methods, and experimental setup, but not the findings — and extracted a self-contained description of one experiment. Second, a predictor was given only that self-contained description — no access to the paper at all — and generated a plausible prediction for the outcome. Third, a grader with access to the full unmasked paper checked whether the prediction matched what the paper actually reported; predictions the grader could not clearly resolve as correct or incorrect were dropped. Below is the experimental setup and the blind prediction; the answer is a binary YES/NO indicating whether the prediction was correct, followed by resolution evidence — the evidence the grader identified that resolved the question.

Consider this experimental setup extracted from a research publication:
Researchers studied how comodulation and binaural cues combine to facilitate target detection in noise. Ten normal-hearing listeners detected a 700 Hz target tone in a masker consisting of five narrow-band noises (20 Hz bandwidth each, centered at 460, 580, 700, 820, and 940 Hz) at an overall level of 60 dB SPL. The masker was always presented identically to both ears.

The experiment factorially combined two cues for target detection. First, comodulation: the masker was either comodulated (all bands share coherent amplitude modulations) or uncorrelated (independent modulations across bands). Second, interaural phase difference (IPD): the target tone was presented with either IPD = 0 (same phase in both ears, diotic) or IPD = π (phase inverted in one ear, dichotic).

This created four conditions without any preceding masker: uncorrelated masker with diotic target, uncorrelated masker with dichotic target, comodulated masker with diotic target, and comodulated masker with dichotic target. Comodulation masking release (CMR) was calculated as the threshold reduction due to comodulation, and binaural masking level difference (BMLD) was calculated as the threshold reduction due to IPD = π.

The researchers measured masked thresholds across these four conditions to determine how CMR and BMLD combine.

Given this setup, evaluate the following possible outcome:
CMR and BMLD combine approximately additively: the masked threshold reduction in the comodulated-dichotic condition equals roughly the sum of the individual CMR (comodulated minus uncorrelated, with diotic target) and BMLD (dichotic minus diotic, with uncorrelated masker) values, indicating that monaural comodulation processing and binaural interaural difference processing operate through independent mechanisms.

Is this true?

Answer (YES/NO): NO